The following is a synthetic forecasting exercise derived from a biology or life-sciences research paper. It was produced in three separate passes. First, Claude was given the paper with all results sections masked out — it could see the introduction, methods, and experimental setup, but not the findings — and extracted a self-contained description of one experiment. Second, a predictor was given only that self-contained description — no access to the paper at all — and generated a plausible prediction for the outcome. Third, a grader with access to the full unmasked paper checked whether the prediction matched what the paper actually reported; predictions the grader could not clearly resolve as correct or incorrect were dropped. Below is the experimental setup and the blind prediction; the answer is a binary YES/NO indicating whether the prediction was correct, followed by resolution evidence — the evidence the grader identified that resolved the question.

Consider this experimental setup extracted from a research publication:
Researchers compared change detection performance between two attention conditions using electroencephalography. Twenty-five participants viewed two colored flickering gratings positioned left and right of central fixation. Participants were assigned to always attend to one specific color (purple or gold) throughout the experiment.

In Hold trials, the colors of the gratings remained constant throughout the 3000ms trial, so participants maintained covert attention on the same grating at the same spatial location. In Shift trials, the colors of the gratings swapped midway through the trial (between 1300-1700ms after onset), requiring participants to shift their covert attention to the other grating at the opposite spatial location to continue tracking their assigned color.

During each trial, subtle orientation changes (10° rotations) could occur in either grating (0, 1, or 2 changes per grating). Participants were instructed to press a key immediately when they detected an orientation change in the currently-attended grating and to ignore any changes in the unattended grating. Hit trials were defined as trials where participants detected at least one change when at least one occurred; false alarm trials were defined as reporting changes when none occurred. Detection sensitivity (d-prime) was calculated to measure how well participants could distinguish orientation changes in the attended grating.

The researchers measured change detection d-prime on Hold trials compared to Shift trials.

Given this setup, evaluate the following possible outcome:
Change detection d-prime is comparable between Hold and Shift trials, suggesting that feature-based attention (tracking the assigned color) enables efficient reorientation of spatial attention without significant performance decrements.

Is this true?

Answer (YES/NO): NO